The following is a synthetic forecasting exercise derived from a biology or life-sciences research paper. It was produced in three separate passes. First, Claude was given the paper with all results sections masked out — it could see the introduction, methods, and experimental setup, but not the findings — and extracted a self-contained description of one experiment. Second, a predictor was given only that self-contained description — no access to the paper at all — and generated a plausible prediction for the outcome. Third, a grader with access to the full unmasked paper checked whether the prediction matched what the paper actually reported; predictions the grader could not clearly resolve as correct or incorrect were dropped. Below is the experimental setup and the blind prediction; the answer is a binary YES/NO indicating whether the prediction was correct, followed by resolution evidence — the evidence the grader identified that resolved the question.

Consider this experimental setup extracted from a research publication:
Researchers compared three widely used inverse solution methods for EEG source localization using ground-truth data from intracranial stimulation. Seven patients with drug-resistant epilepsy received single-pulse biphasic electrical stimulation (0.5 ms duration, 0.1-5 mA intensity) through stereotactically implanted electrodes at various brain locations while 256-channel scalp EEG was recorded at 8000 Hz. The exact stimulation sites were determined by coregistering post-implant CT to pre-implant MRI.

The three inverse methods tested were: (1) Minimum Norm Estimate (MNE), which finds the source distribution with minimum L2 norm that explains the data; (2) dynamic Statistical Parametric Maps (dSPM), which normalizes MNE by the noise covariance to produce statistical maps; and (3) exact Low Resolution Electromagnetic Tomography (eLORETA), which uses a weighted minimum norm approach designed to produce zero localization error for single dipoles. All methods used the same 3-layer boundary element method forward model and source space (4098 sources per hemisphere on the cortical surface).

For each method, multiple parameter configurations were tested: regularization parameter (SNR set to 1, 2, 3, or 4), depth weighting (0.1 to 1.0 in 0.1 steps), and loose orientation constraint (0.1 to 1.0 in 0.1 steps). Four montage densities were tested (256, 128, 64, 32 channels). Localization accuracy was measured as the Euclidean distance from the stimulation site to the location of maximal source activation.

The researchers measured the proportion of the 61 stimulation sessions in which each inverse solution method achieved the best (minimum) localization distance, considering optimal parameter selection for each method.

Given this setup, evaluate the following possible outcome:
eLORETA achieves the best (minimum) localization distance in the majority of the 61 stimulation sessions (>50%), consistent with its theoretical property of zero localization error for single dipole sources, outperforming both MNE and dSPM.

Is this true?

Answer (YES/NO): YES